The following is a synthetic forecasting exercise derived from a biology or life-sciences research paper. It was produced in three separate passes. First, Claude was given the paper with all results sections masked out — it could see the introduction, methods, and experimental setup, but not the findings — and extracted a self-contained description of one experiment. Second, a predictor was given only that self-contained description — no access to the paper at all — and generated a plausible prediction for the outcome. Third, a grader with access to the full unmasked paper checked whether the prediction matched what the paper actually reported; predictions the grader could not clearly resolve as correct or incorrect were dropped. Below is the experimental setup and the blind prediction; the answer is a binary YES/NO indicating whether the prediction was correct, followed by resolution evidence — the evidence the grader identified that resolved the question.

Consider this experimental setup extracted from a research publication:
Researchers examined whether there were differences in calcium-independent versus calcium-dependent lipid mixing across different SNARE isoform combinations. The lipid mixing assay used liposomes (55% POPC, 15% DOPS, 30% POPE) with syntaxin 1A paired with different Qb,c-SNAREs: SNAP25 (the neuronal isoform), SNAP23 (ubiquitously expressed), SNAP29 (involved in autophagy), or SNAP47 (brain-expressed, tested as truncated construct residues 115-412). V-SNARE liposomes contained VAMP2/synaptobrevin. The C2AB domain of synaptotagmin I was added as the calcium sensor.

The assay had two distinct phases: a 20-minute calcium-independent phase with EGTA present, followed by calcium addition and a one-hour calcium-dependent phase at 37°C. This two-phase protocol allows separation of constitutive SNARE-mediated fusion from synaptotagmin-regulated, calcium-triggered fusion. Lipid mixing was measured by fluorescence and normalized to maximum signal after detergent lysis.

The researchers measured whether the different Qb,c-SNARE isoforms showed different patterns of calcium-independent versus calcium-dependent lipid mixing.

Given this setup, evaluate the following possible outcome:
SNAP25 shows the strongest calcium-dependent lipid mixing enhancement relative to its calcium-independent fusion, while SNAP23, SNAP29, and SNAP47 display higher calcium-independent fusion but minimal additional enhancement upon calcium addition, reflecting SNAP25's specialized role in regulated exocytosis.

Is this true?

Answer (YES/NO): NO